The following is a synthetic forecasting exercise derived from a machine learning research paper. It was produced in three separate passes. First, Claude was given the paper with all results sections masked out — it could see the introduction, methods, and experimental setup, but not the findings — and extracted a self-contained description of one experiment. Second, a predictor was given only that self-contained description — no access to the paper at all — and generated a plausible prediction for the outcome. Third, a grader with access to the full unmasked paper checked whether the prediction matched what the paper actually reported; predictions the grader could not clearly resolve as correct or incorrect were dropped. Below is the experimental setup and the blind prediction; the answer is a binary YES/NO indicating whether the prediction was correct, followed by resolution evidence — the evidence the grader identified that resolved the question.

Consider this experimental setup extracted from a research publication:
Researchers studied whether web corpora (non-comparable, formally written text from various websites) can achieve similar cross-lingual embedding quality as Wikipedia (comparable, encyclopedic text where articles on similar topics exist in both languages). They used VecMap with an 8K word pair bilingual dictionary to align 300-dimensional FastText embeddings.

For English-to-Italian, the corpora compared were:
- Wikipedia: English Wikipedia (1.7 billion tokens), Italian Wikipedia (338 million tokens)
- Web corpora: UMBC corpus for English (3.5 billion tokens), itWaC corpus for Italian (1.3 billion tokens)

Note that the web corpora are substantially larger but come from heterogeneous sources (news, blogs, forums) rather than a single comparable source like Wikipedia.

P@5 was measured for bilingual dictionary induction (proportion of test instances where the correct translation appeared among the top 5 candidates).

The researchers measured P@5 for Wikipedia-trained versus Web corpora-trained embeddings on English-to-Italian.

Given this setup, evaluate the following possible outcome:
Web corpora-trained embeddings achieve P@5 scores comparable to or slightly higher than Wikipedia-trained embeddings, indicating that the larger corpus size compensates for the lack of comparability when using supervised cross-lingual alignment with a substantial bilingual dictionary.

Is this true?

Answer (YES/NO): NO